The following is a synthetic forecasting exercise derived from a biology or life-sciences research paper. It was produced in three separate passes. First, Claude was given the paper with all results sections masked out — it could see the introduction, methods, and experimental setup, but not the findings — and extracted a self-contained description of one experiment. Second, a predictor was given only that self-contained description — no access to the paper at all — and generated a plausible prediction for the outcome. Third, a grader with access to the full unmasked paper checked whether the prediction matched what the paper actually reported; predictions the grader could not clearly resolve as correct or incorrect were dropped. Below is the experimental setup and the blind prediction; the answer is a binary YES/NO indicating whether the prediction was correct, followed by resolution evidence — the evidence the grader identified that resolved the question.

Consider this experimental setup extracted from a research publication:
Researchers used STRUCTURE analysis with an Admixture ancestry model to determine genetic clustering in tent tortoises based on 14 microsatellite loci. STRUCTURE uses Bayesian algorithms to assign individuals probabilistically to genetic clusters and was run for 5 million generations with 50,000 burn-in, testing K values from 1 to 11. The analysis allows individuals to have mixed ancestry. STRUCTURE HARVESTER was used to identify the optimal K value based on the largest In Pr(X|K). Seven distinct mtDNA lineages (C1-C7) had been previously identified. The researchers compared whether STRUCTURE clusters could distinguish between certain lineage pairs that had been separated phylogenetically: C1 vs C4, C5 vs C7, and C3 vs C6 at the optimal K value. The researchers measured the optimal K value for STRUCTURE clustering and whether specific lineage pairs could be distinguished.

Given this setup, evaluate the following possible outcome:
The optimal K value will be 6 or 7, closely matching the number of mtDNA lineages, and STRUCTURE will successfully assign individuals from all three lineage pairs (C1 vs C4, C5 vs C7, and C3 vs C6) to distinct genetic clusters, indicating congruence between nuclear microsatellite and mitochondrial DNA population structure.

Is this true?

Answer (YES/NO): NO